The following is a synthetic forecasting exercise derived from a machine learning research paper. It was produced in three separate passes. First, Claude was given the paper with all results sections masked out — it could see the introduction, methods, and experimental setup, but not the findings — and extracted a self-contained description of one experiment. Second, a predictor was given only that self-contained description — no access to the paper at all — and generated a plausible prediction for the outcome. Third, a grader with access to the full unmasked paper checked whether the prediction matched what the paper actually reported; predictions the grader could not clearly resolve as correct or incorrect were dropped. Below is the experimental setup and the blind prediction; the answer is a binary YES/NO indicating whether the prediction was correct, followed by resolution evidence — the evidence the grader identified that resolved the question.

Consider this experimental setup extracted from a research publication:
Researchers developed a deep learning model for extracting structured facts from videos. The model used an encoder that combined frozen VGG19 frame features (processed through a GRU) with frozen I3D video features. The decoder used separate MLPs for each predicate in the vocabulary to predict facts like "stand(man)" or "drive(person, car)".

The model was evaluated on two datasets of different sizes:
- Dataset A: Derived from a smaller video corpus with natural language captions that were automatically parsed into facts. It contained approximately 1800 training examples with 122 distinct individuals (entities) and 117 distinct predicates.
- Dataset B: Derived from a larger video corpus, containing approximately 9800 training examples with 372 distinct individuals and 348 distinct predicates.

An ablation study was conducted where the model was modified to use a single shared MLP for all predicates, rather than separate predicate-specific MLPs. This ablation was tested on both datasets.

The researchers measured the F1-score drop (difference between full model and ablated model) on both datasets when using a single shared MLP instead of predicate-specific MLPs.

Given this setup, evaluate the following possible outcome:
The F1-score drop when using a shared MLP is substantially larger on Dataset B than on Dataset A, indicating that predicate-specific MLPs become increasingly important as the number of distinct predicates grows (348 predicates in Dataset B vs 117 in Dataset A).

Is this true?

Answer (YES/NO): YES